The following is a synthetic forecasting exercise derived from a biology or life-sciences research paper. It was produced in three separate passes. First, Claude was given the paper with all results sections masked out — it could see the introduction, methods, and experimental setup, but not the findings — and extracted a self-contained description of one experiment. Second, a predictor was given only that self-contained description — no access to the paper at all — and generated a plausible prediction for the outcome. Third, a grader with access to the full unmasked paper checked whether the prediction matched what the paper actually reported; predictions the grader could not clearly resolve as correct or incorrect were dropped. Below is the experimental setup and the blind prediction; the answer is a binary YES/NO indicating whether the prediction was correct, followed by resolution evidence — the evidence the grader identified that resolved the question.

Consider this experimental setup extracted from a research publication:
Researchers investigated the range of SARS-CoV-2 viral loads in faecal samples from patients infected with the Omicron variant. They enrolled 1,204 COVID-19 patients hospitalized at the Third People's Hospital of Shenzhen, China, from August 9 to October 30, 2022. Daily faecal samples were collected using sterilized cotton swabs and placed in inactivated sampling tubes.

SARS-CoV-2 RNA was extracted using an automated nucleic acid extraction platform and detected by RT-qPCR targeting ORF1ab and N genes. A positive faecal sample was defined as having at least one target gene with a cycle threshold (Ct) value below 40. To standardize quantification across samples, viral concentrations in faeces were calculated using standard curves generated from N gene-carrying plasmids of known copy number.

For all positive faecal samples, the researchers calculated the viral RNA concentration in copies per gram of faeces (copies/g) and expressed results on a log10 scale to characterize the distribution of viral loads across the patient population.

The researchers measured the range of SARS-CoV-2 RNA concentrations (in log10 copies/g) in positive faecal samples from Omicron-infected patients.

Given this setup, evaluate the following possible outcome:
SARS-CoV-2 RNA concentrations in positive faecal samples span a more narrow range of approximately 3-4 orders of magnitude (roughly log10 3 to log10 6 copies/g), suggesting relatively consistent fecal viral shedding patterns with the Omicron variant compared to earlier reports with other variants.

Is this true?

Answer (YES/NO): NO